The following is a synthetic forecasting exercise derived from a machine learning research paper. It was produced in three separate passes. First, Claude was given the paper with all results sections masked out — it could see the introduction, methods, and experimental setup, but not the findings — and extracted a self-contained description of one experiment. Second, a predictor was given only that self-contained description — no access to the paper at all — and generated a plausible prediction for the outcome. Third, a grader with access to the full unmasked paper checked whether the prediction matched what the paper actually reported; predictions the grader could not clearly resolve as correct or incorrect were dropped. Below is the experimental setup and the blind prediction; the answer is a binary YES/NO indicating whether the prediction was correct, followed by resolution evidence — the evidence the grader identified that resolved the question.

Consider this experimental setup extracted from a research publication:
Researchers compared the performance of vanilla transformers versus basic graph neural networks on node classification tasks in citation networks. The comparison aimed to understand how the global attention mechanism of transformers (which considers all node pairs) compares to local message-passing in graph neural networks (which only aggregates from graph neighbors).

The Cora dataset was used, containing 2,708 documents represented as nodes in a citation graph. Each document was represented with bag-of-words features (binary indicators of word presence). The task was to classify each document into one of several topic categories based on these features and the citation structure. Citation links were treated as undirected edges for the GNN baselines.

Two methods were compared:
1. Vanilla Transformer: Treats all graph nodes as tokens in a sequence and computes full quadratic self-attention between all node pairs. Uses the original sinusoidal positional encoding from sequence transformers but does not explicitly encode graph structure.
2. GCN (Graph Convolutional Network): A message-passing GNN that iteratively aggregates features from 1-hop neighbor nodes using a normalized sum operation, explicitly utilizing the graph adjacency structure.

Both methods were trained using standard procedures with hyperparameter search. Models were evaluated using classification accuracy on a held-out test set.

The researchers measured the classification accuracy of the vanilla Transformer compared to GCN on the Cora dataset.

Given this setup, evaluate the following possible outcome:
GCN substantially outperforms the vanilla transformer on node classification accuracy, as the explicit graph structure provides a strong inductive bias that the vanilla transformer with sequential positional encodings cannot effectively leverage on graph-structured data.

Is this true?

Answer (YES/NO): YES